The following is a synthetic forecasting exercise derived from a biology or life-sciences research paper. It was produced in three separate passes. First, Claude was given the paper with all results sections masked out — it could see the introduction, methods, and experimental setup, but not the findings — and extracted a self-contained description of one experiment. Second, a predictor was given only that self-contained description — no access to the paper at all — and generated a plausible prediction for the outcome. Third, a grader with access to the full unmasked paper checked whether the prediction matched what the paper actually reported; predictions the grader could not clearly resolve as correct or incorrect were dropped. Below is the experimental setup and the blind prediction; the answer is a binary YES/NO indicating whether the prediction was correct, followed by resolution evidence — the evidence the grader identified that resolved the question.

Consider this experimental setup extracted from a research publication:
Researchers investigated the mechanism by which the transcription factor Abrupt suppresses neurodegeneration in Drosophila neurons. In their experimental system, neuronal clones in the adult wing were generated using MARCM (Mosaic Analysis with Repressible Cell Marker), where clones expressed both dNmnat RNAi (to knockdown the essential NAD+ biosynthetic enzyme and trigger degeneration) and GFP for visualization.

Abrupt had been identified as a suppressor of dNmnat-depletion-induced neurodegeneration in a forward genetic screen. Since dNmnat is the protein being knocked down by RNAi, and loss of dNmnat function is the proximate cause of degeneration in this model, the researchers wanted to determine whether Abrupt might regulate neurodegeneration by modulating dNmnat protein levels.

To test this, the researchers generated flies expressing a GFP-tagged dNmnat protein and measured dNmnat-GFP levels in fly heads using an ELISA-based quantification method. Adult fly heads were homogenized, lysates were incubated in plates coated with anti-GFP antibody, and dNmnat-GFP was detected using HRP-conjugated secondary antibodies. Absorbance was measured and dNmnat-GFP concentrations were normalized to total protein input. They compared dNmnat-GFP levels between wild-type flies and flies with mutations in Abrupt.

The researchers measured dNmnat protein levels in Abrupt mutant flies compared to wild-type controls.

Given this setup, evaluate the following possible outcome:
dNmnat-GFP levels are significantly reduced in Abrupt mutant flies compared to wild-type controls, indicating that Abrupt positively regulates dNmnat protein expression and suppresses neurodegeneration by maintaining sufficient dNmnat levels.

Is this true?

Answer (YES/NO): NO